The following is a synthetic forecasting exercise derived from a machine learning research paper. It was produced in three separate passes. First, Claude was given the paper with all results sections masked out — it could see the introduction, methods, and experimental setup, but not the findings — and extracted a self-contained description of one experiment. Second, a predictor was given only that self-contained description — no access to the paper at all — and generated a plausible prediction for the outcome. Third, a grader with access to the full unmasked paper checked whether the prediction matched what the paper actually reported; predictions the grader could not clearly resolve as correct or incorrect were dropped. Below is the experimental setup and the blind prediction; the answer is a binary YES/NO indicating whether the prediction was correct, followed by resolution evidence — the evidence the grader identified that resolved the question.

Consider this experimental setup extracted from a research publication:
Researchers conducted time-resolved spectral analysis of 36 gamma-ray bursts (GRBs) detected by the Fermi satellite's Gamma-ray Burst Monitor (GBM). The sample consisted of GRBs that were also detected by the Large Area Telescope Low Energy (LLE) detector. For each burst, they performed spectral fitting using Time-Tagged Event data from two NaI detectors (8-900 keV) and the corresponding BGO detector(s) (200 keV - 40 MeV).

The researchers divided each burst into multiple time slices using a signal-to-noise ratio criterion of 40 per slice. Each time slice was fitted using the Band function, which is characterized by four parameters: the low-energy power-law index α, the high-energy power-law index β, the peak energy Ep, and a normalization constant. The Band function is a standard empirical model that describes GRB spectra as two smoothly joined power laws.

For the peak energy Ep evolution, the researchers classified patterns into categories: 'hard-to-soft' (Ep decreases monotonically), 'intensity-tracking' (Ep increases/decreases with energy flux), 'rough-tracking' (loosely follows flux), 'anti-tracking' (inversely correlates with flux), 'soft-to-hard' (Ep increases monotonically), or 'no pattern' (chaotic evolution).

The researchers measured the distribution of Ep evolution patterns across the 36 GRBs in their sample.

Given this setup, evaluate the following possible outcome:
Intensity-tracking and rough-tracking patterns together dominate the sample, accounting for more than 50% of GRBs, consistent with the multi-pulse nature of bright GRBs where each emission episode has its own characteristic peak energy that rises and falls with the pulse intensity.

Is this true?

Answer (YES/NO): YES